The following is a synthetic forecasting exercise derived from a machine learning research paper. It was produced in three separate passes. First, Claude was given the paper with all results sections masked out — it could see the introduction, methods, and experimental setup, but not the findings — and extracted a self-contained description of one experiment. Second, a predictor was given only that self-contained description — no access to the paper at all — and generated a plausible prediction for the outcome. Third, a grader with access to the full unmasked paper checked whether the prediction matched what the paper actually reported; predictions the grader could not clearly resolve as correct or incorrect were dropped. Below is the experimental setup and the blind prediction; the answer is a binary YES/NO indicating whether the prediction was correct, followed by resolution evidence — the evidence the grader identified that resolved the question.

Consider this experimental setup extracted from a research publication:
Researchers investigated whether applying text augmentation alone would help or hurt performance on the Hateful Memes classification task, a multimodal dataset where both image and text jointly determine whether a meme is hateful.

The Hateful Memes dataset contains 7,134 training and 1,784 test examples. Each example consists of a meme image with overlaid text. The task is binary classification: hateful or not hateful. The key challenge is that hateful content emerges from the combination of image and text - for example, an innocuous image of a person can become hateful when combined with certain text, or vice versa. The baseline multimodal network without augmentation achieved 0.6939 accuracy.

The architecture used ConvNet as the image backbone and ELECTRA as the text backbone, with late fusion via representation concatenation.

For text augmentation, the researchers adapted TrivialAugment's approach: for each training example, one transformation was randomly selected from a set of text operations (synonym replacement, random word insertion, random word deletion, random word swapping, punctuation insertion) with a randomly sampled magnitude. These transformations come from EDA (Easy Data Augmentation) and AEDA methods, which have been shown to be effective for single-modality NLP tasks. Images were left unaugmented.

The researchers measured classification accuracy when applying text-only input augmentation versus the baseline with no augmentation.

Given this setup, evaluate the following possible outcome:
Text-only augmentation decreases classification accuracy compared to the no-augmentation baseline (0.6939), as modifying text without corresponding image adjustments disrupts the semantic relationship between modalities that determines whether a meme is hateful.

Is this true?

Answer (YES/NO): YES